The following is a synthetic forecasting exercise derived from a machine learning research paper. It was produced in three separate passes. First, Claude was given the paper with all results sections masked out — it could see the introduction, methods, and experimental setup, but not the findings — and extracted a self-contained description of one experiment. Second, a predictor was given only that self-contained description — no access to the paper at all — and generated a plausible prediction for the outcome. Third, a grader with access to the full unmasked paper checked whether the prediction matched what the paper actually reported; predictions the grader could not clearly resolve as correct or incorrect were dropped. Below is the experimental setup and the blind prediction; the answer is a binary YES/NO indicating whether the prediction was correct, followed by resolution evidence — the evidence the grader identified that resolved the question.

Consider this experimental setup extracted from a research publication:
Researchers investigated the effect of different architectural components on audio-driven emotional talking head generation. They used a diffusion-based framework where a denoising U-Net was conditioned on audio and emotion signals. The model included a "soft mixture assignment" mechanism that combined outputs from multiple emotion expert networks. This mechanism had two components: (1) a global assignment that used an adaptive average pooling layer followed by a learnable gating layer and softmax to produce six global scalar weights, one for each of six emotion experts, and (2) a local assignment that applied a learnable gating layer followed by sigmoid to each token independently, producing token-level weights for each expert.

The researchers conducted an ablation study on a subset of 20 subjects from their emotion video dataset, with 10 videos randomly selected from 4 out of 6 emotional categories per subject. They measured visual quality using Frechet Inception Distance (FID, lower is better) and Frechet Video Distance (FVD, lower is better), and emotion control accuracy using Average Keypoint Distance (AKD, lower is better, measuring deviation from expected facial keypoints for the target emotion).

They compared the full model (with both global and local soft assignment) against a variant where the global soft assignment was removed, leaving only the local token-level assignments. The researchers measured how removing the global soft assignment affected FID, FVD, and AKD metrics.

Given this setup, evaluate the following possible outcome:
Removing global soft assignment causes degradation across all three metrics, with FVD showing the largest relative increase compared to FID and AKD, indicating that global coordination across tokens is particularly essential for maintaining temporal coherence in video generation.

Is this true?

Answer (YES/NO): NO